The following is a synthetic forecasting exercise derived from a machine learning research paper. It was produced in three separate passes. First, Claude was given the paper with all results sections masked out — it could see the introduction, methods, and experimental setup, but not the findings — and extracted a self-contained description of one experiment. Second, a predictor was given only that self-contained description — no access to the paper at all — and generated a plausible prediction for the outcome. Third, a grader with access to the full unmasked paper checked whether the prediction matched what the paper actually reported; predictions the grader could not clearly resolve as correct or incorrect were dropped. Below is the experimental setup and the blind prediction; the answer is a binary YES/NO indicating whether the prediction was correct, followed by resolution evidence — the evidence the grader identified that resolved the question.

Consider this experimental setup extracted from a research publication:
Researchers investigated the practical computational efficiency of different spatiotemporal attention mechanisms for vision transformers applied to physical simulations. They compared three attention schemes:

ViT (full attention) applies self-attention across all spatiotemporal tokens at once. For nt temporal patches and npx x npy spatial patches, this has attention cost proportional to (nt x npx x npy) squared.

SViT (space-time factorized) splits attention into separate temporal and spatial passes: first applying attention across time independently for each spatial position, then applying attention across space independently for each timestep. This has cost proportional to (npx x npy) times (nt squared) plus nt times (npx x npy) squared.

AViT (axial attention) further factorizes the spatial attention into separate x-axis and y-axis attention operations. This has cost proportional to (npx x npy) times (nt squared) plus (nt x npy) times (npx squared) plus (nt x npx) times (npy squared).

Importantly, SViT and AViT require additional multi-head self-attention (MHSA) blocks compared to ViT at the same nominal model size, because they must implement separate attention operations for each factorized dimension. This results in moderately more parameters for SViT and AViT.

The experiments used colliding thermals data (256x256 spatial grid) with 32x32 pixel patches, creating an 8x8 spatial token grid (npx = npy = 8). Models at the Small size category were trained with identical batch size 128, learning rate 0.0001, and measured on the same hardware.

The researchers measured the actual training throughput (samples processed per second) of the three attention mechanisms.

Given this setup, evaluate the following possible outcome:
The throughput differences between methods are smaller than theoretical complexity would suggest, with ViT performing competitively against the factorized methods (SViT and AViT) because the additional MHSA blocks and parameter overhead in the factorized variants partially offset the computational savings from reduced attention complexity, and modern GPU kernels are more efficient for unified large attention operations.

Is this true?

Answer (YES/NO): NO